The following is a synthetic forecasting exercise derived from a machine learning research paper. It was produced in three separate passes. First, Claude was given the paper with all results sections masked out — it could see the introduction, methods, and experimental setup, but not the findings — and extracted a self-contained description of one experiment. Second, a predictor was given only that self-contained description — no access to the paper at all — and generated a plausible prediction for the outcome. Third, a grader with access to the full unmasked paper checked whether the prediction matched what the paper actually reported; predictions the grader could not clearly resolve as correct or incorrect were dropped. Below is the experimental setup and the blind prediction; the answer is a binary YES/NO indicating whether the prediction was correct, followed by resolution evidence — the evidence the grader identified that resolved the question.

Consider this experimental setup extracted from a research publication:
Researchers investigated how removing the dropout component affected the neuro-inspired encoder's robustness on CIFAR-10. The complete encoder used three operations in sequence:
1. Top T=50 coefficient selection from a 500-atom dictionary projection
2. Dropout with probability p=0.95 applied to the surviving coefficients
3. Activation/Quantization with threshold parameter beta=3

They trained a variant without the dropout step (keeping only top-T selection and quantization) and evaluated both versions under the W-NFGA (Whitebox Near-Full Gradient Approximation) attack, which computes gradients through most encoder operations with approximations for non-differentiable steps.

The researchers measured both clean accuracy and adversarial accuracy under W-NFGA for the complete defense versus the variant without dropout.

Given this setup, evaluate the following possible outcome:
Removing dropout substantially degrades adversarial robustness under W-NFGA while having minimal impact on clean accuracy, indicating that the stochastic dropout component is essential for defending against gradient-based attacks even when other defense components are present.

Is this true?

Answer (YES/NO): NO